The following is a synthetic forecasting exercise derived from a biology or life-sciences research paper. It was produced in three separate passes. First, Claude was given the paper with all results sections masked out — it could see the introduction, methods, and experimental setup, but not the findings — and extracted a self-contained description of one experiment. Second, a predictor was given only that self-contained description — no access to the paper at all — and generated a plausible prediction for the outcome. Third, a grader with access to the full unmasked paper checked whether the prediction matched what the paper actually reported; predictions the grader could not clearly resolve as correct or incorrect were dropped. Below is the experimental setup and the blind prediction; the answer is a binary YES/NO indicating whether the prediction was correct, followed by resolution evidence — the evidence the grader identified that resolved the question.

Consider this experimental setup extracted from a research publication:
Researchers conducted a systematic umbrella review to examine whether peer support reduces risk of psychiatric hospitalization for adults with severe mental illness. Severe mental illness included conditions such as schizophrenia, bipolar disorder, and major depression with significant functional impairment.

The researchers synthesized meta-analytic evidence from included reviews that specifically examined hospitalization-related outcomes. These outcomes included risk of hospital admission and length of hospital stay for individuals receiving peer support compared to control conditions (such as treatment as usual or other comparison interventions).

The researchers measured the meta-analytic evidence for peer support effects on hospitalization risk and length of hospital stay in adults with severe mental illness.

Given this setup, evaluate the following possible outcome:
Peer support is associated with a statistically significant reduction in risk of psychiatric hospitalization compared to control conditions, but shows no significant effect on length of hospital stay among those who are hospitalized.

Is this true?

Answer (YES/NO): YES